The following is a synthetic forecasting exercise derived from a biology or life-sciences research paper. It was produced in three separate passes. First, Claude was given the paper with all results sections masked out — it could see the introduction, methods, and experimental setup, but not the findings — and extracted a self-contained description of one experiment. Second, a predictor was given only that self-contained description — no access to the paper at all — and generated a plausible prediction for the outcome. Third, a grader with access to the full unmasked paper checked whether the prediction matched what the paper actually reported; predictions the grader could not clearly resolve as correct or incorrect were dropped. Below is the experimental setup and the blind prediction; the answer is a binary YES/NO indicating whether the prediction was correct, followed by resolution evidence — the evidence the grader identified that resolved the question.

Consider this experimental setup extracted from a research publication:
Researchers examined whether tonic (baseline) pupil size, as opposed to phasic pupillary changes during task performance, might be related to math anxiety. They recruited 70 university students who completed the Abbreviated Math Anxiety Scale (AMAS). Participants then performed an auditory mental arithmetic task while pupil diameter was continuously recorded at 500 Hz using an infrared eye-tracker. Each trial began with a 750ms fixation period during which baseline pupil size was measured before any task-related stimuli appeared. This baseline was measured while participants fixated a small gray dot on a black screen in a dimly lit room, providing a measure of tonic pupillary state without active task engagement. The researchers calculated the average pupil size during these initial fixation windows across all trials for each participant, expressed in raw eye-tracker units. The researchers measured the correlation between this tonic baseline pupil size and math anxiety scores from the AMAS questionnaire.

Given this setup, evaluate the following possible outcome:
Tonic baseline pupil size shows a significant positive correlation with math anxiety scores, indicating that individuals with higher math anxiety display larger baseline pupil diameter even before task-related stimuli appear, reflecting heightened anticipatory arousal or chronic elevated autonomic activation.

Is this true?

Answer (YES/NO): NO